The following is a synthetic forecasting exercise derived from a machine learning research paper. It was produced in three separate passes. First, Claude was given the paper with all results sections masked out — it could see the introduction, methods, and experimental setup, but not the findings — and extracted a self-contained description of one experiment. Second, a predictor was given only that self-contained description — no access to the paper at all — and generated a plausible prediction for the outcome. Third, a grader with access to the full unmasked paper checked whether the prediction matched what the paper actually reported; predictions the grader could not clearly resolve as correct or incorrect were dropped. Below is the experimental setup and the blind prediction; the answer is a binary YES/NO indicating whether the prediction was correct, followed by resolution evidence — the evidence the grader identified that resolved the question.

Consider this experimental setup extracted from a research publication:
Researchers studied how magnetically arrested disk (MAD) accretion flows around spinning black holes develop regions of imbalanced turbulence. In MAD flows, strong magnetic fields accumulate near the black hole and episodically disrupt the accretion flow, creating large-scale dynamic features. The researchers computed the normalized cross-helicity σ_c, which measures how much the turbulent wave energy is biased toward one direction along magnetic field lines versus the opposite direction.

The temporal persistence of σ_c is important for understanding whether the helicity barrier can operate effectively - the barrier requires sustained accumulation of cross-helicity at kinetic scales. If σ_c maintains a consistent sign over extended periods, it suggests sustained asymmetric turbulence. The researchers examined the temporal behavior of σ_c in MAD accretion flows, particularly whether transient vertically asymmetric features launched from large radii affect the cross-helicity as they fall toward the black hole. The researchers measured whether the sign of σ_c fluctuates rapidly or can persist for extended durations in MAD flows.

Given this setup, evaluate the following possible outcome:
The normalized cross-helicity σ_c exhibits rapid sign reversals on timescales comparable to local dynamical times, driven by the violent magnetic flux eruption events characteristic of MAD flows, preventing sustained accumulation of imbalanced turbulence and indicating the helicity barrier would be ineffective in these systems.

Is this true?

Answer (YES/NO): NO